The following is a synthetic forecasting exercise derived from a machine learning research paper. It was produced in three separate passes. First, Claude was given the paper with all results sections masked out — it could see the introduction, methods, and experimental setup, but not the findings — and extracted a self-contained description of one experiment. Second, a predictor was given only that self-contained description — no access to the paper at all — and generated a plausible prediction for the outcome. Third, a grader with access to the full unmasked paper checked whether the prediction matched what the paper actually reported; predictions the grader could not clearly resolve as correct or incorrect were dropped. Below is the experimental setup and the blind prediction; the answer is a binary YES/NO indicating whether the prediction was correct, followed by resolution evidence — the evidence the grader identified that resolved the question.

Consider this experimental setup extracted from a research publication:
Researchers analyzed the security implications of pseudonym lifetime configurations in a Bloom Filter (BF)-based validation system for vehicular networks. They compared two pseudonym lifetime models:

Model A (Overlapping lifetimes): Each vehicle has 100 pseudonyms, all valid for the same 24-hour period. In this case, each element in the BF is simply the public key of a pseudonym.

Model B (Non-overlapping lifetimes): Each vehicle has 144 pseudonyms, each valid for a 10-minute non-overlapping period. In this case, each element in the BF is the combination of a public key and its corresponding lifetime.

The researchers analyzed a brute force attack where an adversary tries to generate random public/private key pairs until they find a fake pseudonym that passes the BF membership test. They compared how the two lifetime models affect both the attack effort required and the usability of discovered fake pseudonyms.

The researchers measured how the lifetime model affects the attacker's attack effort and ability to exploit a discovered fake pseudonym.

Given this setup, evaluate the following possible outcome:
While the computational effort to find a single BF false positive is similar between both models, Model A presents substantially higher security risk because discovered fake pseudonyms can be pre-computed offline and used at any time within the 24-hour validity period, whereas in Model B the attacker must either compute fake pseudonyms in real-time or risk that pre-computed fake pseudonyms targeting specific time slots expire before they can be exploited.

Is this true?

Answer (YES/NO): NO